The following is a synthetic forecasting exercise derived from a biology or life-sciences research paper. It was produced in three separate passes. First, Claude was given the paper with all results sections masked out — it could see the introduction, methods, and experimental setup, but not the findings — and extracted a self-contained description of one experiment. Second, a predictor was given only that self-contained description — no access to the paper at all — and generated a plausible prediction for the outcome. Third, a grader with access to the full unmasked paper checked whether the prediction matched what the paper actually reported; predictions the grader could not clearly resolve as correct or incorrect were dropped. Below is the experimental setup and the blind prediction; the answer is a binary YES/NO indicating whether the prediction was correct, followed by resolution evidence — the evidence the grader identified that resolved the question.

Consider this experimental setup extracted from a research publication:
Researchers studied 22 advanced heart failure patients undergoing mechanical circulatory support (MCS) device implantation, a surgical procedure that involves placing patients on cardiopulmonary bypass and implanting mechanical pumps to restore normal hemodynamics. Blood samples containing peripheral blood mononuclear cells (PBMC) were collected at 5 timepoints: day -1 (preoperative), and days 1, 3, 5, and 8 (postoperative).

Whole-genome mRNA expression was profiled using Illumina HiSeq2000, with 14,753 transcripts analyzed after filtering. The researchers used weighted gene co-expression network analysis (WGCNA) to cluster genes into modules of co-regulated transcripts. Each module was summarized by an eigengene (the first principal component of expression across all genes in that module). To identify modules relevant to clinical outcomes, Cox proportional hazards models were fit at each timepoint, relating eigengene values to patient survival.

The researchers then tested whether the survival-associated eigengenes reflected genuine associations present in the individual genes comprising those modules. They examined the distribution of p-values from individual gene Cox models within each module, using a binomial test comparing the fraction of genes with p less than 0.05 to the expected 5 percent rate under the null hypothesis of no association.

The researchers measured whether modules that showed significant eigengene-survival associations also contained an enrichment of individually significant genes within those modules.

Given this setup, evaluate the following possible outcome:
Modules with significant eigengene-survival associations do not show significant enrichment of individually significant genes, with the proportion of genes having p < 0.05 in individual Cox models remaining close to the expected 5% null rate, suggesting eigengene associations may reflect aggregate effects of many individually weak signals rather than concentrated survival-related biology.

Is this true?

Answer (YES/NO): NO